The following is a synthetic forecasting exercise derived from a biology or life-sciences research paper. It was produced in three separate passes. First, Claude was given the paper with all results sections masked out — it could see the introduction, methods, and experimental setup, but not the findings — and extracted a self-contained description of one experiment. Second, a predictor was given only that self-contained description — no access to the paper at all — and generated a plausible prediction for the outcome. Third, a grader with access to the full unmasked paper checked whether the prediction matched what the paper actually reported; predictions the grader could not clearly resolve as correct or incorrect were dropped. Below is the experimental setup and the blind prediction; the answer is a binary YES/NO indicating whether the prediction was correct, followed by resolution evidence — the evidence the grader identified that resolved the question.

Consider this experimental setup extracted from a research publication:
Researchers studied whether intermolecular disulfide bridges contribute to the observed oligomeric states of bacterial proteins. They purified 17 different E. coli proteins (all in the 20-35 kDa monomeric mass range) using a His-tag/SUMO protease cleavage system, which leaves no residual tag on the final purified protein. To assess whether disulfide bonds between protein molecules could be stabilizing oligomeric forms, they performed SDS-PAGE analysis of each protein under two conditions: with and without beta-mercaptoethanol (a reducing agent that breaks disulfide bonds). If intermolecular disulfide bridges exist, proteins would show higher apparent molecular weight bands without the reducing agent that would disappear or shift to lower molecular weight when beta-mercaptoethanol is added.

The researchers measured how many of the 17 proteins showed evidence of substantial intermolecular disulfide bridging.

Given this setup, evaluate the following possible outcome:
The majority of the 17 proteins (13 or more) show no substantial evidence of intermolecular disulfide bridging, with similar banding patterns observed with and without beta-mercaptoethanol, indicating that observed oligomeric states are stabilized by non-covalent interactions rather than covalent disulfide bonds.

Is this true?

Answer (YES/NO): YES